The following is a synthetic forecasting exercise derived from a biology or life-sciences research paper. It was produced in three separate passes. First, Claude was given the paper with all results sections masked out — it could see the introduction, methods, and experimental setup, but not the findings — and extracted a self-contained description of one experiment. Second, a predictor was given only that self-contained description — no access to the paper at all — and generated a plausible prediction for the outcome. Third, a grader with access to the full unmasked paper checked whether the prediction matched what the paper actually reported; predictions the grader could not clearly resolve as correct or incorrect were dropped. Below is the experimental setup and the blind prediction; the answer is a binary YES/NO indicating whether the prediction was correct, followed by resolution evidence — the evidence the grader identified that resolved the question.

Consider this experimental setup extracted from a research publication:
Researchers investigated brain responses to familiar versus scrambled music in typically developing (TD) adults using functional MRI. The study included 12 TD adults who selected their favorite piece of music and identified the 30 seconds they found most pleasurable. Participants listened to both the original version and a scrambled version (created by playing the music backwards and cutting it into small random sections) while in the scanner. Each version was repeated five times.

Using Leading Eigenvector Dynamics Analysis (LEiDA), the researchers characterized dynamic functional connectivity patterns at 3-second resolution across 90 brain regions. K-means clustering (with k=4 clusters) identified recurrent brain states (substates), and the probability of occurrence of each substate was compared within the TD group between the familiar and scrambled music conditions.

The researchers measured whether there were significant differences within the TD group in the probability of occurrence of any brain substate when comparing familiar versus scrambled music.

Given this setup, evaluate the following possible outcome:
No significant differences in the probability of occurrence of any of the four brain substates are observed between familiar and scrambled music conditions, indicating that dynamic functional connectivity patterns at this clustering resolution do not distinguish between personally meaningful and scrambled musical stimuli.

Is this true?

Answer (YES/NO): NO